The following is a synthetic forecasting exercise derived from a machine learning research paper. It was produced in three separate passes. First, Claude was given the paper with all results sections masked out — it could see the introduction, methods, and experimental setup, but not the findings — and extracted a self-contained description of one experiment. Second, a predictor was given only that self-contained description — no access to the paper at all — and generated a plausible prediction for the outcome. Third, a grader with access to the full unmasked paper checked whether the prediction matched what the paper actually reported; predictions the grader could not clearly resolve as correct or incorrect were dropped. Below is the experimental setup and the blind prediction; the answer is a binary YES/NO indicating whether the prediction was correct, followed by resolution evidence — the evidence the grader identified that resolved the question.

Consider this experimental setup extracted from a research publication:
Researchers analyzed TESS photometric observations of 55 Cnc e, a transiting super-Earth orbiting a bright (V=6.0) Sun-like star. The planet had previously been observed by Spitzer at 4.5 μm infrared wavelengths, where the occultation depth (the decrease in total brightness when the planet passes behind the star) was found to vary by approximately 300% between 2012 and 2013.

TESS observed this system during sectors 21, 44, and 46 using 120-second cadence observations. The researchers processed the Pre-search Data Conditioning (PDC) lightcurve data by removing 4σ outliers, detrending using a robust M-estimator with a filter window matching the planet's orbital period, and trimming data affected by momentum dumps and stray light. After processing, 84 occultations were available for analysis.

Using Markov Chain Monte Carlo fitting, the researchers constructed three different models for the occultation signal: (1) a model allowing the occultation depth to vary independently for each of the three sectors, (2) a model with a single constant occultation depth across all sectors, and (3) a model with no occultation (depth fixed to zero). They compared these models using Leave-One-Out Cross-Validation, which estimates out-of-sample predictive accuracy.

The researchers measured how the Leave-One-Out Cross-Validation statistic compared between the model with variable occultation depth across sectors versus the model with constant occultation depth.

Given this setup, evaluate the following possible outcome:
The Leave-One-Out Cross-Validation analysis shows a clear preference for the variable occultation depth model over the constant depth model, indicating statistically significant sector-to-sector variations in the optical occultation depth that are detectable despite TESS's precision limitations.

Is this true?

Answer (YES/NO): NO